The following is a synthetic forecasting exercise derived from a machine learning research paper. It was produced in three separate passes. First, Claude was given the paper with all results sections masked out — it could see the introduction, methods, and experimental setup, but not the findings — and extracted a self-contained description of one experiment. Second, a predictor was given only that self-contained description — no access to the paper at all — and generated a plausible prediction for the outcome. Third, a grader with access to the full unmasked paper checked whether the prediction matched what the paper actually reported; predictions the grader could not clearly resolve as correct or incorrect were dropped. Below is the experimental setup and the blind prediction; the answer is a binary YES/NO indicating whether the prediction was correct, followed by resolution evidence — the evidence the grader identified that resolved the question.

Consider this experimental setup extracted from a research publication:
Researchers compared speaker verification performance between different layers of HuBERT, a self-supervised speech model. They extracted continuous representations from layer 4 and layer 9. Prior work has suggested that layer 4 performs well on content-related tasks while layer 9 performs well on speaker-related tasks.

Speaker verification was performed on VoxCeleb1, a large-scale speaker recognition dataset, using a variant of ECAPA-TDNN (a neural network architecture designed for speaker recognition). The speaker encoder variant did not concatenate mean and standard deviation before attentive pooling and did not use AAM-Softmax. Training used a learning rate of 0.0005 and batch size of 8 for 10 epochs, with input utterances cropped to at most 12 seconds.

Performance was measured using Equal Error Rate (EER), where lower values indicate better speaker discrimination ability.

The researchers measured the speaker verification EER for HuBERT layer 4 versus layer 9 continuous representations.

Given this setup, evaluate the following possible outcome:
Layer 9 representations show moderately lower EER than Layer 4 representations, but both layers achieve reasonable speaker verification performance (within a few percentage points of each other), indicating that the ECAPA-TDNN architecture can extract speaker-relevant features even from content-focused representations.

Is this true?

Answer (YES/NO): NO